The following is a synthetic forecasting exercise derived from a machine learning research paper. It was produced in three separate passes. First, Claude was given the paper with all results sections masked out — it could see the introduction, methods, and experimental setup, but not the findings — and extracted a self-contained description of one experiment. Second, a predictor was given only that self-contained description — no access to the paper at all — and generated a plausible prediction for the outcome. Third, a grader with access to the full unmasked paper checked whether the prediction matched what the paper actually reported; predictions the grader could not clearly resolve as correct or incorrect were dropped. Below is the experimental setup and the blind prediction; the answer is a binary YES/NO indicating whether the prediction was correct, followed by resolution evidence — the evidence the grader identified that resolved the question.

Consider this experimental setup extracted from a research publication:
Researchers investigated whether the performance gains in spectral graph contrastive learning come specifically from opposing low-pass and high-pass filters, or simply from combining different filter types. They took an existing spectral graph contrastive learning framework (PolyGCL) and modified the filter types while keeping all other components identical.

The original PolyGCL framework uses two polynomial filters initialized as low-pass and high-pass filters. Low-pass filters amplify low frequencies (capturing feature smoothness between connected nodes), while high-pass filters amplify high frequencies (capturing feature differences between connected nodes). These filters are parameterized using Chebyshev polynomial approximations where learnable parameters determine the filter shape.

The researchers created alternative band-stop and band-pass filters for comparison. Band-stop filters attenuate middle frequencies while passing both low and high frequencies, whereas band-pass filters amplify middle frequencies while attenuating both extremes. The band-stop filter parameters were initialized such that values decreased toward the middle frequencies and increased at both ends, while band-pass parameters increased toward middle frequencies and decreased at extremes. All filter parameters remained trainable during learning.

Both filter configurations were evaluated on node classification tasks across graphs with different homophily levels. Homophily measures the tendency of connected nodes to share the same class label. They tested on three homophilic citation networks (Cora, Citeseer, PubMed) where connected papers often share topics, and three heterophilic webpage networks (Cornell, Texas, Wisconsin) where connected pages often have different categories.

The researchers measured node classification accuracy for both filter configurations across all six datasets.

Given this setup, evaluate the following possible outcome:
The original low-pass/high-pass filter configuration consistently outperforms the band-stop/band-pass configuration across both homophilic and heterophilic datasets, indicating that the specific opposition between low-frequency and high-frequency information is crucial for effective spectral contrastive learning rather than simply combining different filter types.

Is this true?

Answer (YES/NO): NO